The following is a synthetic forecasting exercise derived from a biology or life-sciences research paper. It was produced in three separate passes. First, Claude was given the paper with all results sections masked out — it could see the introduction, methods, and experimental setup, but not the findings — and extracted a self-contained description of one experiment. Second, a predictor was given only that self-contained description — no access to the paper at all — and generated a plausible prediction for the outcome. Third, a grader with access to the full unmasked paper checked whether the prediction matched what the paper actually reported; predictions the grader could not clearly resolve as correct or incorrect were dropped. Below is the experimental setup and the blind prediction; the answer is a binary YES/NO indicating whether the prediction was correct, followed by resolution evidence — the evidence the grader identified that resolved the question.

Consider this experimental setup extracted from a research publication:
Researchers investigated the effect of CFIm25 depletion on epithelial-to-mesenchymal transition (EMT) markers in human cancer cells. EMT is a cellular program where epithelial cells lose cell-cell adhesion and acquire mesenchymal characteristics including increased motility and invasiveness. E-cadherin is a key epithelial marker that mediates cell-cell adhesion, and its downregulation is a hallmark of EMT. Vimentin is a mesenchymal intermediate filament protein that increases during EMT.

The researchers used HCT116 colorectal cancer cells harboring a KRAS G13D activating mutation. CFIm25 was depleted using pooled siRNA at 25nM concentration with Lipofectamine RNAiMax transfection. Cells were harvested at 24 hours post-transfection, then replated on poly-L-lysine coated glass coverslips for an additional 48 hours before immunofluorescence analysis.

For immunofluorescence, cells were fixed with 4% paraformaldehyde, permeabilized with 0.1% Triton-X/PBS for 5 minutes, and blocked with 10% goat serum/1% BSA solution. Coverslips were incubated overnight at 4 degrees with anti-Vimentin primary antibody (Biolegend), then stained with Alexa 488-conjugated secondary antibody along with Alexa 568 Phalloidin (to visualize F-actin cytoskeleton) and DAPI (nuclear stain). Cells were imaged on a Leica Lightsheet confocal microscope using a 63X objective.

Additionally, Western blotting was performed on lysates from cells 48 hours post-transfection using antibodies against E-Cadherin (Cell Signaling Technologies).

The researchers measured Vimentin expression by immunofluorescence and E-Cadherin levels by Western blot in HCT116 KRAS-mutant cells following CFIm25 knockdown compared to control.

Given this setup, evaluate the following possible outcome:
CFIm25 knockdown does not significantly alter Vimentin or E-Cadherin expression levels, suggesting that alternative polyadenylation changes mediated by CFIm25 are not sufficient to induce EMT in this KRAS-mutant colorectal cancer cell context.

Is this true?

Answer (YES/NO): NO